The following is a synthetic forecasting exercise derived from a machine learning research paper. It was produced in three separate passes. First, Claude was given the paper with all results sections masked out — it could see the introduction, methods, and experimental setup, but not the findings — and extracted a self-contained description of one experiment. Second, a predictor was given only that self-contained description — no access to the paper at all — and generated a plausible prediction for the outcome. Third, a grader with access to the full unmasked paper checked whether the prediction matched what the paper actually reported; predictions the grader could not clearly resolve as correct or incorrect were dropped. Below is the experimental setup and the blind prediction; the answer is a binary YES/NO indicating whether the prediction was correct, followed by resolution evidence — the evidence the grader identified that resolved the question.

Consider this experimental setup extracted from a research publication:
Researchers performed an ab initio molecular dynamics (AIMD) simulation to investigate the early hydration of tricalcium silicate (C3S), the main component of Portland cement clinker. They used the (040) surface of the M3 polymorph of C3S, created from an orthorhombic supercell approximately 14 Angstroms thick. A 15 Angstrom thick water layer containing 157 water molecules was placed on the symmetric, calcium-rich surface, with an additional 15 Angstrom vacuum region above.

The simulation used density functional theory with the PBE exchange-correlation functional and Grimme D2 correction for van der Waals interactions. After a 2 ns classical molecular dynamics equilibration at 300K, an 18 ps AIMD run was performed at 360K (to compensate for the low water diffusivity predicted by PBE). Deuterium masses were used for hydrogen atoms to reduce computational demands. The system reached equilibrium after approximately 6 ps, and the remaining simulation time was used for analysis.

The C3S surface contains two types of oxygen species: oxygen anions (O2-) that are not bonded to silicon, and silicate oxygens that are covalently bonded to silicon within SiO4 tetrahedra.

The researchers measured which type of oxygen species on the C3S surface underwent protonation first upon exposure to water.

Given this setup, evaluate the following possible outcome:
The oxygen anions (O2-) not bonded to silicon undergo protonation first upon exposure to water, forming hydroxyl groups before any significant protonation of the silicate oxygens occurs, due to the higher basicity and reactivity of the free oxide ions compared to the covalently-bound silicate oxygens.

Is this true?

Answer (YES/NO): YES